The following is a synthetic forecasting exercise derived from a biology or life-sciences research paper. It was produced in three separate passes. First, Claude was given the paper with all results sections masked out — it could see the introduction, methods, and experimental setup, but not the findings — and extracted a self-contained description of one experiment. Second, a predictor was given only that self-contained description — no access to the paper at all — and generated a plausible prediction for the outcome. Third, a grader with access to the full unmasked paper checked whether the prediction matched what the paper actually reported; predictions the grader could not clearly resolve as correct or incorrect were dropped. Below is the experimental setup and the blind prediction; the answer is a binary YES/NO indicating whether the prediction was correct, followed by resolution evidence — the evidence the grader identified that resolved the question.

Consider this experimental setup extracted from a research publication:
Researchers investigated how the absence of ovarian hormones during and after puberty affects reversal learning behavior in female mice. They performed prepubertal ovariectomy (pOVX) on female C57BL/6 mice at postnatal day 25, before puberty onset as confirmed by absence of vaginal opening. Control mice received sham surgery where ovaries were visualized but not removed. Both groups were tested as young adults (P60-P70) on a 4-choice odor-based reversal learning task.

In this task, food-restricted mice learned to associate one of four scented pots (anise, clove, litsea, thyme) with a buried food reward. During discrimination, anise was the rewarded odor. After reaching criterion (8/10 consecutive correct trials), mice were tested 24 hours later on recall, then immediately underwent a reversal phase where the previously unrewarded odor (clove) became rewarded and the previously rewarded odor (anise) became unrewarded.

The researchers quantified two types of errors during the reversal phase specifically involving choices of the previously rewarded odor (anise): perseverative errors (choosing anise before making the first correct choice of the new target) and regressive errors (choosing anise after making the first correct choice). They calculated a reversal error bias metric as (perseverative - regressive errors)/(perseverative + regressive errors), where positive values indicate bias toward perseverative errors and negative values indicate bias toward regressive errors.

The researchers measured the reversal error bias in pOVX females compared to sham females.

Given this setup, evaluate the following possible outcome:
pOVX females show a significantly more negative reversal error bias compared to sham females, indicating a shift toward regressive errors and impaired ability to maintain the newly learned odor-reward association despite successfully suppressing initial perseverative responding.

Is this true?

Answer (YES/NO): YES